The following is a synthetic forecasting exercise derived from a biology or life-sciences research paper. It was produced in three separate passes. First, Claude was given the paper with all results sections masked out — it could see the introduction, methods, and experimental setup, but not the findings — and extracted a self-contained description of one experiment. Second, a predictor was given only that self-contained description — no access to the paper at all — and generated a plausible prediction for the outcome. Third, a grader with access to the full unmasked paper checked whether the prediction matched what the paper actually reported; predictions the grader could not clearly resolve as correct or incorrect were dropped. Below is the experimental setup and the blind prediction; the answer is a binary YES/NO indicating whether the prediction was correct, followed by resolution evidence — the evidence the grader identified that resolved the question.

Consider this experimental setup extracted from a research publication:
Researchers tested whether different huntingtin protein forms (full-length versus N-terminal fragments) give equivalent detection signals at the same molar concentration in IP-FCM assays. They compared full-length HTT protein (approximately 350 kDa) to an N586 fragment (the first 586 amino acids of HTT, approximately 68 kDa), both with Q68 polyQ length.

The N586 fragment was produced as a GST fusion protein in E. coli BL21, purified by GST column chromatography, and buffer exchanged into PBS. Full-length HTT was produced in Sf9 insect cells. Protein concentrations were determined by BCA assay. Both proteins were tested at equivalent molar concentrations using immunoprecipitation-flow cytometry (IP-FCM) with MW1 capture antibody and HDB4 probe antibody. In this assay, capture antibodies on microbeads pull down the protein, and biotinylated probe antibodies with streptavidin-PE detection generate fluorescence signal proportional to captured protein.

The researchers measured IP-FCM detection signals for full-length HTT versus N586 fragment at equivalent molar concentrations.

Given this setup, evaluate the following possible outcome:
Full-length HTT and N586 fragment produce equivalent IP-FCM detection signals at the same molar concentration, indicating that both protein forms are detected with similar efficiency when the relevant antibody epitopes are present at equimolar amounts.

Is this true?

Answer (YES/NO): NO